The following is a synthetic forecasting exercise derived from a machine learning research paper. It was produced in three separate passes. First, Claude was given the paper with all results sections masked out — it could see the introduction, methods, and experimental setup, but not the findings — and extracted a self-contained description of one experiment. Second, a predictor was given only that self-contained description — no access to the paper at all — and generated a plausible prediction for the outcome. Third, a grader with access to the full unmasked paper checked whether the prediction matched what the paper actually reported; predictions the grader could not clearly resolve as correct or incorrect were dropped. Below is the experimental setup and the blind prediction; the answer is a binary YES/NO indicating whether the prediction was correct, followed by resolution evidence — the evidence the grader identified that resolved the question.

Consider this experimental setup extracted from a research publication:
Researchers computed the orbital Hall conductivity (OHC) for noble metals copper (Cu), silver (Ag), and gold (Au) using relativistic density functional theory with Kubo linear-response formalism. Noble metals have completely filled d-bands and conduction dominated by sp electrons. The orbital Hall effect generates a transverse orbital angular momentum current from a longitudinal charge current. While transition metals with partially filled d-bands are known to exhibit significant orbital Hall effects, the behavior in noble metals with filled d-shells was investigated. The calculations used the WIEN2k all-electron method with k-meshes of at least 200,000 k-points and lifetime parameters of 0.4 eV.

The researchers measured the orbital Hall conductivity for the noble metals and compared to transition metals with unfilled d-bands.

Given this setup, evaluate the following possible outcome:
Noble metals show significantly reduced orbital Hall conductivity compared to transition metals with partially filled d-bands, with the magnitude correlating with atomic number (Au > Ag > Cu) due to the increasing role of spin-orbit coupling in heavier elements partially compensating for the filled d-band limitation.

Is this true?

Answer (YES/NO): NO